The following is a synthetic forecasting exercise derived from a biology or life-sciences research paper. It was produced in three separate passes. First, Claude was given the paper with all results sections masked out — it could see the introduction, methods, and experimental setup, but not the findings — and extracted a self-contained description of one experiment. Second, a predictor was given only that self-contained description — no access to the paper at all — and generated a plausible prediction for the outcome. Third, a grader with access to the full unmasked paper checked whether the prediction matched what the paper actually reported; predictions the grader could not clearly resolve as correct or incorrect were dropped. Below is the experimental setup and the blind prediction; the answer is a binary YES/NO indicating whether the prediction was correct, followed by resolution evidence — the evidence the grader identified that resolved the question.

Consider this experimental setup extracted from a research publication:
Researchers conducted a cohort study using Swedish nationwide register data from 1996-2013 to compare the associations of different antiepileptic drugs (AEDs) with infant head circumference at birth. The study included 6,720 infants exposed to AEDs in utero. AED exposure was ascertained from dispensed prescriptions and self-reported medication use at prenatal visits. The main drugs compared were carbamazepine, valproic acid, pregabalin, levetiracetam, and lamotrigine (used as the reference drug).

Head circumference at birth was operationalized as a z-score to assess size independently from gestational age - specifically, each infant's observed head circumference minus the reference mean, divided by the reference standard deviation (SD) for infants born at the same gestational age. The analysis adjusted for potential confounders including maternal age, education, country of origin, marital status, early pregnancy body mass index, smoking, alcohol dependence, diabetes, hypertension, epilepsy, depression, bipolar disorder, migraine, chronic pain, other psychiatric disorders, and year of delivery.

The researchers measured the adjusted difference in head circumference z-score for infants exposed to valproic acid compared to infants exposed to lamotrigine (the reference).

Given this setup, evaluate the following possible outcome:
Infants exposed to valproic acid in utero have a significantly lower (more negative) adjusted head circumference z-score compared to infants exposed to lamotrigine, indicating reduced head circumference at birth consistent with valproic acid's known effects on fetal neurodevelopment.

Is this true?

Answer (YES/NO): YES